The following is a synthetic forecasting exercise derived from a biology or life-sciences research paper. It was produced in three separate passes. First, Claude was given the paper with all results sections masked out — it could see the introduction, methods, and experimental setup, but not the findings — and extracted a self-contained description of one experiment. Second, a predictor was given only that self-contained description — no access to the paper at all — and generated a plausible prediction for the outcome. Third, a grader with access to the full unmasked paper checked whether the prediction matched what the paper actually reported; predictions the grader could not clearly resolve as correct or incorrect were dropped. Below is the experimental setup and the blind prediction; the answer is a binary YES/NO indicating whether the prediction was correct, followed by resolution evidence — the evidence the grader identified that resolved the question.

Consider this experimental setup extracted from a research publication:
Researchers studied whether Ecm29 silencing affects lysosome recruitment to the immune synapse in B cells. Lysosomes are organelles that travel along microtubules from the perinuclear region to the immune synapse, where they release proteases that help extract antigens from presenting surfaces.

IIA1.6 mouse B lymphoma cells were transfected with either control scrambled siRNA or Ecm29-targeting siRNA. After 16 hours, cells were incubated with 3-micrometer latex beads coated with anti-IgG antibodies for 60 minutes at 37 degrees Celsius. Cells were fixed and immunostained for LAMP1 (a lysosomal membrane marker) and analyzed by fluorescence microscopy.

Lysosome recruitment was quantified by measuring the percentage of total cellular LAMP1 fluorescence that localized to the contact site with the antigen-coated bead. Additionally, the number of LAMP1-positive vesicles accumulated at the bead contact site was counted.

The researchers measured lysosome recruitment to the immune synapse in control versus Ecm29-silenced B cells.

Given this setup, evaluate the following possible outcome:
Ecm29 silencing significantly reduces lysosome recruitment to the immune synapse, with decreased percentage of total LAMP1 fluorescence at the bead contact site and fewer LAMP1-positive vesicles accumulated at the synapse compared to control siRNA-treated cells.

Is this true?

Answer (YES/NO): YES